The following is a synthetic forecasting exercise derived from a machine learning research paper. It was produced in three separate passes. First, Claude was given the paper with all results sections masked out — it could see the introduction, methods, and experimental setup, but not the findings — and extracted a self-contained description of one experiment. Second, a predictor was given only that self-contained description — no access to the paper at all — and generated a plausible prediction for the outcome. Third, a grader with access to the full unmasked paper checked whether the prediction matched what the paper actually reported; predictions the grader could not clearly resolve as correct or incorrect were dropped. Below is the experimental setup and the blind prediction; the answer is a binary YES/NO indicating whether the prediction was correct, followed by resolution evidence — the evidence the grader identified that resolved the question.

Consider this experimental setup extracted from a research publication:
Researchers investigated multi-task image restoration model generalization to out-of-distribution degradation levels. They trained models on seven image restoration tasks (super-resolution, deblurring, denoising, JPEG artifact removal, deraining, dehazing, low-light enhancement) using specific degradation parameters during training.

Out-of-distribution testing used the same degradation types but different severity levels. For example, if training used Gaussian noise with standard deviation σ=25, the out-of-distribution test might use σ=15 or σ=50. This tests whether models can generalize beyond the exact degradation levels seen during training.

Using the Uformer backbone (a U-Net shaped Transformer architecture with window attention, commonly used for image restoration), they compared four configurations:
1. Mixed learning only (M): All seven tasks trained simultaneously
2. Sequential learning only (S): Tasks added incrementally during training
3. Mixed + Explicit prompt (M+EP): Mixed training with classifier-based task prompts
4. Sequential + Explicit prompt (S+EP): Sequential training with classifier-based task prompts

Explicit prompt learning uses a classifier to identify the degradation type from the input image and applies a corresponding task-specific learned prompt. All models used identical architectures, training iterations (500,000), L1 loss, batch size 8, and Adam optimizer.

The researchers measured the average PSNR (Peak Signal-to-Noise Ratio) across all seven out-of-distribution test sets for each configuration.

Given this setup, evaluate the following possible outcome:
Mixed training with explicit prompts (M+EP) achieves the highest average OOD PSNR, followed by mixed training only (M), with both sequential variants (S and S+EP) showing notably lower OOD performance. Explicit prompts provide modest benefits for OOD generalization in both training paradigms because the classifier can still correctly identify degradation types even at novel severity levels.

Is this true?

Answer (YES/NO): NO